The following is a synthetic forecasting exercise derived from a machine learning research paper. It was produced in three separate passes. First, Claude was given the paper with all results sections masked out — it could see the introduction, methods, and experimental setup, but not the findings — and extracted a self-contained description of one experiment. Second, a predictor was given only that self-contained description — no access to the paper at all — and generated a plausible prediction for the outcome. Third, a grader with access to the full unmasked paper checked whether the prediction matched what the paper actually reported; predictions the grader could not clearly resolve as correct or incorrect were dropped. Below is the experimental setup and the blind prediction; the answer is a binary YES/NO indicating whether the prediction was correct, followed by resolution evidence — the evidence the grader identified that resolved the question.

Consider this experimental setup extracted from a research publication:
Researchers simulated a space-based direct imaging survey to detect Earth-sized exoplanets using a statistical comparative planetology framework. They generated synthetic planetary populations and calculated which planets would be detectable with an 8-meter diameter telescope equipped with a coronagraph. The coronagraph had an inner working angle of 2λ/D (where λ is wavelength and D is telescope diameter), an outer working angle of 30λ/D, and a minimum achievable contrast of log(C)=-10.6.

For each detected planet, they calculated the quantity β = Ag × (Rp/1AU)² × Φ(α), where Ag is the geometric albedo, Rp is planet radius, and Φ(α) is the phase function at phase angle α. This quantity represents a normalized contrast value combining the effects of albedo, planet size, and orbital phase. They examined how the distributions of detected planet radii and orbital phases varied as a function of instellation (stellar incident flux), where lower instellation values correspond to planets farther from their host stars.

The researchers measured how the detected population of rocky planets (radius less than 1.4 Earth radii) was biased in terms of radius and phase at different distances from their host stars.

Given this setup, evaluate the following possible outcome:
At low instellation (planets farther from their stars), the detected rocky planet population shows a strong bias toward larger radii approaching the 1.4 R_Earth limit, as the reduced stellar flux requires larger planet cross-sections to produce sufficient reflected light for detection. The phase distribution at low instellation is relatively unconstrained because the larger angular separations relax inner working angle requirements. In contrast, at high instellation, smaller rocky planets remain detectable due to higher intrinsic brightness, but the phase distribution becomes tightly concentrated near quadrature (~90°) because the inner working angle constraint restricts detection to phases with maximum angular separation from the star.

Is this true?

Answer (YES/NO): NO